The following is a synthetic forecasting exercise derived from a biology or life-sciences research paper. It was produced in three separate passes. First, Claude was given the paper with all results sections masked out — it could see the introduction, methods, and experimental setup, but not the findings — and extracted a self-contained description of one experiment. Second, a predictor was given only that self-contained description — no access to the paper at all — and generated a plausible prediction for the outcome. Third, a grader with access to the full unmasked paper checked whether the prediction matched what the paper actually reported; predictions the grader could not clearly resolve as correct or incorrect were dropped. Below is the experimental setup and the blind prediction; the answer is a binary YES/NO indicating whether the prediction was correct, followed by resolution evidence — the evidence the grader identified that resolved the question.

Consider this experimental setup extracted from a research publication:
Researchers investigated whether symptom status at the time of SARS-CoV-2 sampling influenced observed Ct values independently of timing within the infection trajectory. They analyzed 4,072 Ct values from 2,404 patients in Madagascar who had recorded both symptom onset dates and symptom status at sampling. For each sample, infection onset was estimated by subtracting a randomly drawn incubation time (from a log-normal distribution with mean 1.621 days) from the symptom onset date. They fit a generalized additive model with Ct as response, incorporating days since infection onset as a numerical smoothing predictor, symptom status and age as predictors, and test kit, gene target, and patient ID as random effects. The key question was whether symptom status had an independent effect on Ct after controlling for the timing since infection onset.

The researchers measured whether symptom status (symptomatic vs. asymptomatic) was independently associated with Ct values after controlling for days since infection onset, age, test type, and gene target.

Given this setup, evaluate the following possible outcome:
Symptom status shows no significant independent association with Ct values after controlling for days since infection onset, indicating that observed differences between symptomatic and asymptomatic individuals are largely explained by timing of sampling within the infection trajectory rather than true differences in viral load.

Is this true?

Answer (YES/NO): YES